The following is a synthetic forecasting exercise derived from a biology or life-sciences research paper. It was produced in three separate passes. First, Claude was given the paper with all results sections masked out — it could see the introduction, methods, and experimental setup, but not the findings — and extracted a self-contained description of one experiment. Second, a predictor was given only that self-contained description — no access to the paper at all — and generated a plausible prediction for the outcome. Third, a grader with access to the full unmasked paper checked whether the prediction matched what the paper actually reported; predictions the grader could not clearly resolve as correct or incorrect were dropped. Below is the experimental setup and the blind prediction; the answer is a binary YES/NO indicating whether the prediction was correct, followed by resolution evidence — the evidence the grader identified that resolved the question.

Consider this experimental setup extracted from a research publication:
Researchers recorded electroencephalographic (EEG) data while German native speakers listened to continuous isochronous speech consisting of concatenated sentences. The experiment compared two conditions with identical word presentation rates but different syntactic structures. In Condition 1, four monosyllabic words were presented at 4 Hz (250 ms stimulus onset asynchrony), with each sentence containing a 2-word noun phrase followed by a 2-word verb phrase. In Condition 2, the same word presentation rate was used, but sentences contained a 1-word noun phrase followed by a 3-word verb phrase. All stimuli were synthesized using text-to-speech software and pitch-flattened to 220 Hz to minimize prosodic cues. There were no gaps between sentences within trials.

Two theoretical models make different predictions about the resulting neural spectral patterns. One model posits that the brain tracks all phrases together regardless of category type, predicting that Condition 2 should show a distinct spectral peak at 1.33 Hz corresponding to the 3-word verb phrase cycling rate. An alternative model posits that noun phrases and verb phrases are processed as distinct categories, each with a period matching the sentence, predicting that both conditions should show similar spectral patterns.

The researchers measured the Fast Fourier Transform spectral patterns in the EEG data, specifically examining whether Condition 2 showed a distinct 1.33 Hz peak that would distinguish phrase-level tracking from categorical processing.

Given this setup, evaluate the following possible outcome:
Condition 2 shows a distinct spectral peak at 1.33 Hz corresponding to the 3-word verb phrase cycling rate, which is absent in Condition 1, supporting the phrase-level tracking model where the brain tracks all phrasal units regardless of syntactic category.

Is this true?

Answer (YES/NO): NO